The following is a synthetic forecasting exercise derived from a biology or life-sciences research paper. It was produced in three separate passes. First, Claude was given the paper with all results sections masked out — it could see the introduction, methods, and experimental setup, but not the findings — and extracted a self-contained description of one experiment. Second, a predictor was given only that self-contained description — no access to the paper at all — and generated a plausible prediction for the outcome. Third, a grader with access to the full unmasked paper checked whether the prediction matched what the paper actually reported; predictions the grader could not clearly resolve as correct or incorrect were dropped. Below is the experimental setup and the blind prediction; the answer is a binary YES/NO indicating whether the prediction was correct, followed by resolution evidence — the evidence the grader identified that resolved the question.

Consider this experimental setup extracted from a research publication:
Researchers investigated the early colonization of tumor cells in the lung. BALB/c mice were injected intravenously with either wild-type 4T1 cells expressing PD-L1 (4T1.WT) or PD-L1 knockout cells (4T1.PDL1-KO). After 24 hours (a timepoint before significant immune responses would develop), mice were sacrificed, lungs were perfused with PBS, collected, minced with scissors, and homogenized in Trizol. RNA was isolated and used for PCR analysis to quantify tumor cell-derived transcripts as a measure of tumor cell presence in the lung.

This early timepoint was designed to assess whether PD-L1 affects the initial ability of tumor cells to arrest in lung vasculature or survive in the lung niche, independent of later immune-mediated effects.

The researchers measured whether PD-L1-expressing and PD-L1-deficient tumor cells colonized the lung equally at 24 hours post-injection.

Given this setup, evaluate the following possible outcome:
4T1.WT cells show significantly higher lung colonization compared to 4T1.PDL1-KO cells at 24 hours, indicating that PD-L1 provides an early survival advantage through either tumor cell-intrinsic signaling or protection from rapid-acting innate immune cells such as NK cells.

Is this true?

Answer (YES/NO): NO